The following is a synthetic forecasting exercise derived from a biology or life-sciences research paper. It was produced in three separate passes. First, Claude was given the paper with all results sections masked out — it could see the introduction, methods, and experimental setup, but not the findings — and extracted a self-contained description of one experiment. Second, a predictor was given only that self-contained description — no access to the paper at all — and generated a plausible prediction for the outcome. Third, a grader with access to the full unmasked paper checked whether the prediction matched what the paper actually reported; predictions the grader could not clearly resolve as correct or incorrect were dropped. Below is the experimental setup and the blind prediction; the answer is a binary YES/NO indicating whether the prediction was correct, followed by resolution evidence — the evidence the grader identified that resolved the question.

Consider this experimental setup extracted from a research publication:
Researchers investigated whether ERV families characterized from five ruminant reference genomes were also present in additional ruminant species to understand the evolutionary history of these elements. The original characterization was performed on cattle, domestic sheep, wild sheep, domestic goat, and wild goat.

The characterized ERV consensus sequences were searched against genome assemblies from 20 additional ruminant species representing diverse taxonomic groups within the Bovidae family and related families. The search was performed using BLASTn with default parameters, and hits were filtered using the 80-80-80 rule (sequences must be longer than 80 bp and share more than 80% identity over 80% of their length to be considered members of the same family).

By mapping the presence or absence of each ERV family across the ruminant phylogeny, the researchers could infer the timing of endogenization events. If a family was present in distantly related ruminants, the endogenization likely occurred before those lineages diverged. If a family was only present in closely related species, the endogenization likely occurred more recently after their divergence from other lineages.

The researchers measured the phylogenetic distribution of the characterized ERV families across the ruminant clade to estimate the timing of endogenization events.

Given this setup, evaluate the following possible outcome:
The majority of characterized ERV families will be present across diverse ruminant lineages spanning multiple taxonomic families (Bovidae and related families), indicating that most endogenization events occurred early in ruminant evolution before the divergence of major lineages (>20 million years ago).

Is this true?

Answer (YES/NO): NO